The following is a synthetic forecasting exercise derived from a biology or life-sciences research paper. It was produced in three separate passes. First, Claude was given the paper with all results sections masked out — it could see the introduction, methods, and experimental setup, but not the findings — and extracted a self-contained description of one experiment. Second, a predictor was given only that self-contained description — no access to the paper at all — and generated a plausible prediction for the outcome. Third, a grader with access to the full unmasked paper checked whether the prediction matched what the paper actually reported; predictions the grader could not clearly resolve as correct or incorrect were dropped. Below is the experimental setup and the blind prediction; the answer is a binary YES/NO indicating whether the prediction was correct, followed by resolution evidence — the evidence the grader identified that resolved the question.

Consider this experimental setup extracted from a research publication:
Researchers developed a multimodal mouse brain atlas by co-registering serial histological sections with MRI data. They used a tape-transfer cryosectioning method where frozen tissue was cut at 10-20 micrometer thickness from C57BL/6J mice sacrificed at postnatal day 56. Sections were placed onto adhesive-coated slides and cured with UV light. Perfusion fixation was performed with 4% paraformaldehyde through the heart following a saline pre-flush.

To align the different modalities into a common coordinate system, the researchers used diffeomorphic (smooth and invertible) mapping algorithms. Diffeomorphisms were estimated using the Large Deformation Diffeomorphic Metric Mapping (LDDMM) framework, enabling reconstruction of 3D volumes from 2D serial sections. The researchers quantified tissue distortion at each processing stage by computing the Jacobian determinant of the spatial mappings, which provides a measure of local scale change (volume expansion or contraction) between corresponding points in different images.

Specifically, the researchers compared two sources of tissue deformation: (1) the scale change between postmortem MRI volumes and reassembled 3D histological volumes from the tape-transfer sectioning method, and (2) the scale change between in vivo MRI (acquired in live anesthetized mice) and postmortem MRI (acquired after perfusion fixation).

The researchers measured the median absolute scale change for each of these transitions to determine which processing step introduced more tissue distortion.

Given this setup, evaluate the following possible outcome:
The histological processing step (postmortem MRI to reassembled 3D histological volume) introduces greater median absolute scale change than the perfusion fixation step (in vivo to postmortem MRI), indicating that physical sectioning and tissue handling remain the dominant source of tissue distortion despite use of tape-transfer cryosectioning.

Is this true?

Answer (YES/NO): NO